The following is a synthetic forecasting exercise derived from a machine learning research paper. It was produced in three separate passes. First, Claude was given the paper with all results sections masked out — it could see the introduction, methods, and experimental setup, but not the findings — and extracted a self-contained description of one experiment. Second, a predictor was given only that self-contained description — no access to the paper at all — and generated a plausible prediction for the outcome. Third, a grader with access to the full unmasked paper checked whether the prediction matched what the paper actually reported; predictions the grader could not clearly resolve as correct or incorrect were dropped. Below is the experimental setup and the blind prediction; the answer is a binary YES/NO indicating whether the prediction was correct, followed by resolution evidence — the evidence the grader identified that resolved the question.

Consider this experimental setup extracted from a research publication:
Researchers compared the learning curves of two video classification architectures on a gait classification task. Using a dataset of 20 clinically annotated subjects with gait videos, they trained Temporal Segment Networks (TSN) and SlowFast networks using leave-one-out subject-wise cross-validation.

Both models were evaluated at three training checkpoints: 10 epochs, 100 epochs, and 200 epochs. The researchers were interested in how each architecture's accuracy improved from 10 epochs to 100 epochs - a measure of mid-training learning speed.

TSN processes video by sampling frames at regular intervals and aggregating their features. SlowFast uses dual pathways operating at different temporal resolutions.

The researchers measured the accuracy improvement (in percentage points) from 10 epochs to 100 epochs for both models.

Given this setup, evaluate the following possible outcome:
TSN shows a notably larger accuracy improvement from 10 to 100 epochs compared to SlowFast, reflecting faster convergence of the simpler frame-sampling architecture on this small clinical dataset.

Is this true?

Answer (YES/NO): YES